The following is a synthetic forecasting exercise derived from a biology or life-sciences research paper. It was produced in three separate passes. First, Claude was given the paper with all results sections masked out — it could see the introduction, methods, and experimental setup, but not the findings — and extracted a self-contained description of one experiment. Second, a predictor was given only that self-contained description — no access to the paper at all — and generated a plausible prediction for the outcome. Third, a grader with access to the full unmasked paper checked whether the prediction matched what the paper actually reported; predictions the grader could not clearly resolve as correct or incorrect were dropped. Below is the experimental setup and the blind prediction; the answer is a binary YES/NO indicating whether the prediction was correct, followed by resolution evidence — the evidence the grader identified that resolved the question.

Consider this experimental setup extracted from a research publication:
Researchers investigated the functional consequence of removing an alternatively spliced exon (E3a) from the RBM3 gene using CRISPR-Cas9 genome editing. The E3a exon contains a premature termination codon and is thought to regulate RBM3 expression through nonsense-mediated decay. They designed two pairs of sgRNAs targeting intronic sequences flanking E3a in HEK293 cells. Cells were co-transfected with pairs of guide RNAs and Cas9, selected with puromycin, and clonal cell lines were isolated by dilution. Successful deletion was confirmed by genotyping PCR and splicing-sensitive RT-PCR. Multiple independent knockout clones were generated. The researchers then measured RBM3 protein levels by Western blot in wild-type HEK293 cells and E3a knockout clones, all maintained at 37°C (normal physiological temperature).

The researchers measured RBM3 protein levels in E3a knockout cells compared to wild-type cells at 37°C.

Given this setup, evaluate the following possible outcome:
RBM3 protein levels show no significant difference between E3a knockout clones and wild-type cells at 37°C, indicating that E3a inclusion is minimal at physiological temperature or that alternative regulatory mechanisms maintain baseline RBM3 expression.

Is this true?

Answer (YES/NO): NO